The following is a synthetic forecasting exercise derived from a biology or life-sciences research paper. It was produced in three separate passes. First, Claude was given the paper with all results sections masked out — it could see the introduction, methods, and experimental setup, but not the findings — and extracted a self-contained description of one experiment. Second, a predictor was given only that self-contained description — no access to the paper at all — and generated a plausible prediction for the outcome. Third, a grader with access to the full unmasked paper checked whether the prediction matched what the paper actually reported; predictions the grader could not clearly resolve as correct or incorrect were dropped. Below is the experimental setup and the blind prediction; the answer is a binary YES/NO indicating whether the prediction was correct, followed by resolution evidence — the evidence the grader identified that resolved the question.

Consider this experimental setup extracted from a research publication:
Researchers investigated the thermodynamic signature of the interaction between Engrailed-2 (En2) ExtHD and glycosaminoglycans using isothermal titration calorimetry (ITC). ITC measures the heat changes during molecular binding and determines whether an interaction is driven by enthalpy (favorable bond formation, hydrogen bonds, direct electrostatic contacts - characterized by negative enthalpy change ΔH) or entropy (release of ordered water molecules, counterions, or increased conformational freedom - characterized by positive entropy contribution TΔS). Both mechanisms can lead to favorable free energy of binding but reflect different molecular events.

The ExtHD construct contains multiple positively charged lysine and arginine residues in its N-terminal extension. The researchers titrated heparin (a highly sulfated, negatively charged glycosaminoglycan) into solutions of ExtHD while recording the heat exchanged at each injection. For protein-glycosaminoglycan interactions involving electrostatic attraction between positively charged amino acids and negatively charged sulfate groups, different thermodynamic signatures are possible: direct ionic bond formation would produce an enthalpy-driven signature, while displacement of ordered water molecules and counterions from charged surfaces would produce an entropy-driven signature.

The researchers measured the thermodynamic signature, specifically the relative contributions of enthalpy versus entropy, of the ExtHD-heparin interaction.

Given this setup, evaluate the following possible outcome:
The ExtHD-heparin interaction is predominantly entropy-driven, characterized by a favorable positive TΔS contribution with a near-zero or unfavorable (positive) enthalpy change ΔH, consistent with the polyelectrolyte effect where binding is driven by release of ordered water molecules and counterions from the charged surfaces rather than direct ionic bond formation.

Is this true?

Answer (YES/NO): NO